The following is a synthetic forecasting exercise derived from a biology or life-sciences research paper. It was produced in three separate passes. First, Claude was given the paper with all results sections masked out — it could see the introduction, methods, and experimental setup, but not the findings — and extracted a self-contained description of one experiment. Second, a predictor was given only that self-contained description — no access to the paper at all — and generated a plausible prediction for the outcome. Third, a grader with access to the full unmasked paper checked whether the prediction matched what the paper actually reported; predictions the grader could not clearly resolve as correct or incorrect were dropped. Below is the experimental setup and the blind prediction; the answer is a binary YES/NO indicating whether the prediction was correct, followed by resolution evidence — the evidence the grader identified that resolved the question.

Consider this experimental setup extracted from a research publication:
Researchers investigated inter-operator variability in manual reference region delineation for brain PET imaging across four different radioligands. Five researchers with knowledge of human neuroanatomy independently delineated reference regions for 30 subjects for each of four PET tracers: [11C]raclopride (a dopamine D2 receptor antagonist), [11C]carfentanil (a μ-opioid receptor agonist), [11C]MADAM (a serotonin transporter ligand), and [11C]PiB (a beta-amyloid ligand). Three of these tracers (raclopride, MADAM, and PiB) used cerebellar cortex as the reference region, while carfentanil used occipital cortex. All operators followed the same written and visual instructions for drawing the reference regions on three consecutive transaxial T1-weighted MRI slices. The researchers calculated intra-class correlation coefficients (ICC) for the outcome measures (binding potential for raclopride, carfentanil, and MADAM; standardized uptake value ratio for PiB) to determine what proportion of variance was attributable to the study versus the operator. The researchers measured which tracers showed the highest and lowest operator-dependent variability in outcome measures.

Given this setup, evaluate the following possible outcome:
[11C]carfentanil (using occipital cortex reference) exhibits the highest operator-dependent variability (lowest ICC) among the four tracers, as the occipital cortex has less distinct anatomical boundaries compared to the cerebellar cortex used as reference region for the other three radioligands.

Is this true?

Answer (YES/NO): YES